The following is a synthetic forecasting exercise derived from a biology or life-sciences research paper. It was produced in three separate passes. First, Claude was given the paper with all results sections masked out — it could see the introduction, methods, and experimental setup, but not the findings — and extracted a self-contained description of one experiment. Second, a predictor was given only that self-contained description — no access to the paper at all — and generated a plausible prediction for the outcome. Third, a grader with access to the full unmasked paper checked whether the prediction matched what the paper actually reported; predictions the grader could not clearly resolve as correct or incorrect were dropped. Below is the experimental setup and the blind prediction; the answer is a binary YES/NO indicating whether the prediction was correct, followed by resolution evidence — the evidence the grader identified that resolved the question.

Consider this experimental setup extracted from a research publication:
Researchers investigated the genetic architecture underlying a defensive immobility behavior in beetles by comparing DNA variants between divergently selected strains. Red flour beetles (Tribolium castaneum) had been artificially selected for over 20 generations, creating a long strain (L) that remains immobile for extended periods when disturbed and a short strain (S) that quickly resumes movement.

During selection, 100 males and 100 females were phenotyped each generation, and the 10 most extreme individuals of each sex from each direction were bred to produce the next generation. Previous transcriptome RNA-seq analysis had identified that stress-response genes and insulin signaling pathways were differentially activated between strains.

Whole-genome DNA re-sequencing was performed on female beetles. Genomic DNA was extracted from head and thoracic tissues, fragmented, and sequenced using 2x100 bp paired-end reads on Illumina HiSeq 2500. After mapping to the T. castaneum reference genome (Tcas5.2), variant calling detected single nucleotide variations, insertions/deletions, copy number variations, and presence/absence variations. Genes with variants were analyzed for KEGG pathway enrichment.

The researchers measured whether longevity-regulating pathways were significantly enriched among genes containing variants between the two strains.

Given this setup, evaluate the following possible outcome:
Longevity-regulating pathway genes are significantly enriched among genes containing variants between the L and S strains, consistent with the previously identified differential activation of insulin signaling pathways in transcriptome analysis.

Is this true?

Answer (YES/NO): NO